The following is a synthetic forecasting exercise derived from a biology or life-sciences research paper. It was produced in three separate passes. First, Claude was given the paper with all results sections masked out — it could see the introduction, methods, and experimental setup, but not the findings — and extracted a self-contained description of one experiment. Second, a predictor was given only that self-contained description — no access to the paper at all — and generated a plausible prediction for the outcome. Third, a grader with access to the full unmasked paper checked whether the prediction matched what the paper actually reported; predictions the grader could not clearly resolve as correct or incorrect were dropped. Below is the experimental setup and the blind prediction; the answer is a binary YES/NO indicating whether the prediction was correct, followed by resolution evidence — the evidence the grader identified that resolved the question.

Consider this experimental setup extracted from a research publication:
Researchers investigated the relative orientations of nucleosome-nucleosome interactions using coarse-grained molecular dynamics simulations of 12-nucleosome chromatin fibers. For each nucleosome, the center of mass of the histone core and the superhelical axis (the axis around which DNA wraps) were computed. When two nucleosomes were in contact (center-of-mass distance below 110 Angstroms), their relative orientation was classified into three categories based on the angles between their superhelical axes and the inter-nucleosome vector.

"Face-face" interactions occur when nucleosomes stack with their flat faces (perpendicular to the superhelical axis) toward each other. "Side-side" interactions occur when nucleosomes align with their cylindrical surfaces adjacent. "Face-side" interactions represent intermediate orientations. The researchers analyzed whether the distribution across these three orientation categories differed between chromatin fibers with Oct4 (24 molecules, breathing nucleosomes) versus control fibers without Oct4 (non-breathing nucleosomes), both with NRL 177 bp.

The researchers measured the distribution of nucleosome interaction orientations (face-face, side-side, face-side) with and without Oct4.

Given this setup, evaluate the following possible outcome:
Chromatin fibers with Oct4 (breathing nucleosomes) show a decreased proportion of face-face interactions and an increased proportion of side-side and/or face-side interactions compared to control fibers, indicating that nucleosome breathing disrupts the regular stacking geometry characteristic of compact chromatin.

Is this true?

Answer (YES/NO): YES